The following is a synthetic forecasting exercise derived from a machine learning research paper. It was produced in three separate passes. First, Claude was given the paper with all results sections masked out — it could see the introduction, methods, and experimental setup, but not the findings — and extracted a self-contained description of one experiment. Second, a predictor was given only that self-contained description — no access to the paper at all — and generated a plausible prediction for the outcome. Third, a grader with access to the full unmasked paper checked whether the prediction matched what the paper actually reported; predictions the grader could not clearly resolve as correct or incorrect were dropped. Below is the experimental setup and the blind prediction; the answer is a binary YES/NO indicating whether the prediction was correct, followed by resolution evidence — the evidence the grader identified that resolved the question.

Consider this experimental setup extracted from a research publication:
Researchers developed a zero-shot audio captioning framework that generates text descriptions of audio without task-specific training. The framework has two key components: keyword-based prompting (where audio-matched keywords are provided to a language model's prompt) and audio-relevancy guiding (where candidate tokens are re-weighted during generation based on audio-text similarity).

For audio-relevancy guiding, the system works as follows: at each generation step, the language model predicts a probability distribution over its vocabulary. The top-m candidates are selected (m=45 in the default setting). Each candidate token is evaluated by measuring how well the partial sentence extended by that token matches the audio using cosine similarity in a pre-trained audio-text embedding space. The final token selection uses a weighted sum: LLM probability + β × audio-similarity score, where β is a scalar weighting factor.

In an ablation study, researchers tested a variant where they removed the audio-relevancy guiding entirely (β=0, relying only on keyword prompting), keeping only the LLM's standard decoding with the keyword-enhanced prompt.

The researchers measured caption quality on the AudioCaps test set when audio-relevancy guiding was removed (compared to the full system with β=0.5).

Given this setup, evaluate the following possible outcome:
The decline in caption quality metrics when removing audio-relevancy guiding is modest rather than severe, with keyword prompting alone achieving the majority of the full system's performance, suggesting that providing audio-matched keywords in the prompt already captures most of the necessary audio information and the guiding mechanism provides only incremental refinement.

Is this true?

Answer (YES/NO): YES